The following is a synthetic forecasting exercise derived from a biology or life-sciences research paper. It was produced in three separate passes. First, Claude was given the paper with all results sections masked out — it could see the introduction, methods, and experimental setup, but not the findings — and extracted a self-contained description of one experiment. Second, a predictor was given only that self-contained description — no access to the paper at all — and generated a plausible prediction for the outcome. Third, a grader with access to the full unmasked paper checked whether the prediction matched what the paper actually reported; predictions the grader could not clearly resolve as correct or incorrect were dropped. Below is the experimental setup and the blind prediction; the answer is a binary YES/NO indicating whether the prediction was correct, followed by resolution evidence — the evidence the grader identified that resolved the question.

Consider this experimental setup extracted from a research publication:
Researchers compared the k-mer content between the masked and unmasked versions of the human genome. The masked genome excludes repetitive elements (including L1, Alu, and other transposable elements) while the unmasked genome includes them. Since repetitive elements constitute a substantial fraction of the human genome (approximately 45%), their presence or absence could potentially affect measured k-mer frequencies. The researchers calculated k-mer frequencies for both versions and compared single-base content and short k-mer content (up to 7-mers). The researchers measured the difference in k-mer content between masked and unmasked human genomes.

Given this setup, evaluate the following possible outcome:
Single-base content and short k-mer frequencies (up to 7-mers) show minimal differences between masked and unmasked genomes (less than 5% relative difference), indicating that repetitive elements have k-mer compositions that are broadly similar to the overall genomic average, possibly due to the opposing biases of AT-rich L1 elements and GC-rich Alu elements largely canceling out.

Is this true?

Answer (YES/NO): NO